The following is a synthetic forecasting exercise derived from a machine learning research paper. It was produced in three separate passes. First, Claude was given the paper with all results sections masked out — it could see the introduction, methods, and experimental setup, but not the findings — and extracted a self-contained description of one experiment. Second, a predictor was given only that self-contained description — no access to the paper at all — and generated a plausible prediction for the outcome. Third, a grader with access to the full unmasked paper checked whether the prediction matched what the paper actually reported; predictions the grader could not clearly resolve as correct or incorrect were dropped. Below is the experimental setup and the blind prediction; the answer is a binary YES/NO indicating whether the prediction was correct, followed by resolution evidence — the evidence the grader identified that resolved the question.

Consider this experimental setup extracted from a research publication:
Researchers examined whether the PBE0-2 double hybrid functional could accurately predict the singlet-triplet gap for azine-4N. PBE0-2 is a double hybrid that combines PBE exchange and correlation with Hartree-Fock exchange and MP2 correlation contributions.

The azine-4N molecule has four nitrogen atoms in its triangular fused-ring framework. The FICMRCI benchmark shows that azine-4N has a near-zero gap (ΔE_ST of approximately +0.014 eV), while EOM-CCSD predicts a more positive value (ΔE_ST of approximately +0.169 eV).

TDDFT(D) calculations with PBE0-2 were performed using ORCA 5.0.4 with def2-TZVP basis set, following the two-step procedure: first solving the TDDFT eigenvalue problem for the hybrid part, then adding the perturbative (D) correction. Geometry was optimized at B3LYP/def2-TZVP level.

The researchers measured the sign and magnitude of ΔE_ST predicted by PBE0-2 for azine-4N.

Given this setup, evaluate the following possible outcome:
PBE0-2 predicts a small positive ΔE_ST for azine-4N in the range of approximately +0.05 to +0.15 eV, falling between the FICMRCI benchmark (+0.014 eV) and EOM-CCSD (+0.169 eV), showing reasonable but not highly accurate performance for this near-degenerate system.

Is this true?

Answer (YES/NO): NO